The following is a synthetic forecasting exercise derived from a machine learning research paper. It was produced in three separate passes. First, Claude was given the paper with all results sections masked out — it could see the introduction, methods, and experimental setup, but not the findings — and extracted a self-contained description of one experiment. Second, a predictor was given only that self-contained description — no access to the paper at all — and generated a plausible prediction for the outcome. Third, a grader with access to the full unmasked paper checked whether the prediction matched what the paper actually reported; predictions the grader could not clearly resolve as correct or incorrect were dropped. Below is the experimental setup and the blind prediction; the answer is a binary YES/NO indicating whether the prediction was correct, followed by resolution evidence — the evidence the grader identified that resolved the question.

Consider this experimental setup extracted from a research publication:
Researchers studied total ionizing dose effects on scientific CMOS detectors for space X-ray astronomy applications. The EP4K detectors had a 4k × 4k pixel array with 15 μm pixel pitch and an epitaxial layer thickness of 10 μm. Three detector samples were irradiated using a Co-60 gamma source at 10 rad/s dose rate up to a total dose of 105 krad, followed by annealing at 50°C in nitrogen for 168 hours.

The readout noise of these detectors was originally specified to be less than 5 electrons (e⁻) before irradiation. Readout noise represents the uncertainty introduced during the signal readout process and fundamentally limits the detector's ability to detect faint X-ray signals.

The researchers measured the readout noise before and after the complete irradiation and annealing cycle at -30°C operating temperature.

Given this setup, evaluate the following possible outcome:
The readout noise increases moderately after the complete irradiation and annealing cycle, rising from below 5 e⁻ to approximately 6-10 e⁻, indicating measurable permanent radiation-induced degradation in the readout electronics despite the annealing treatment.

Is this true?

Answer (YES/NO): YES